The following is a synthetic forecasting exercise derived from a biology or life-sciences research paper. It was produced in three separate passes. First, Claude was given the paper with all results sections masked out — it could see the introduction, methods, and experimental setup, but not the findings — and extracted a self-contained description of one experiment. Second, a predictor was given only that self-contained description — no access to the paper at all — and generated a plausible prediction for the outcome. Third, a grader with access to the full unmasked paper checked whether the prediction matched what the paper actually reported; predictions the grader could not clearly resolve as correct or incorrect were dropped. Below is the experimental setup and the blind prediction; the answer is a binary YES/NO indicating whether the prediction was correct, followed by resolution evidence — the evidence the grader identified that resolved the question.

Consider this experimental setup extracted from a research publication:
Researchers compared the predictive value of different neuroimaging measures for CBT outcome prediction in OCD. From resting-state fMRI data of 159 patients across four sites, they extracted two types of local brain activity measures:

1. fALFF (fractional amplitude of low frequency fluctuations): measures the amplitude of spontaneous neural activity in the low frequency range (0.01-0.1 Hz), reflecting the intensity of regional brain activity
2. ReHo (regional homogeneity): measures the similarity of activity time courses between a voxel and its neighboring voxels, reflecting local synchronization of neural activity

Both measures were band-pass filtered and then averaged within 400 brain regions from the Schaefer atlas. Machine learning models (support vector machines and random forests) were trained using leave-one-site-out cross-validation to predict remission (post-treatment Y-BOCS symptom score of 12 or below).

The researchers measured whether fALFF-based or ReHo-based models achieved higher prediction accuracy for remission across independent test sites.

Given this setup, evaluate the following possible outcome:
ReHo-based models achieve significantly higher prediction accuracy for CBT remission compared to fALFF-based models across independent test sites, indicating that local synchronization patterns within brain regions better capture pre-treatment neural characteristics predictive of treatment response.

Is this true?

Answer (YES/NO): NO